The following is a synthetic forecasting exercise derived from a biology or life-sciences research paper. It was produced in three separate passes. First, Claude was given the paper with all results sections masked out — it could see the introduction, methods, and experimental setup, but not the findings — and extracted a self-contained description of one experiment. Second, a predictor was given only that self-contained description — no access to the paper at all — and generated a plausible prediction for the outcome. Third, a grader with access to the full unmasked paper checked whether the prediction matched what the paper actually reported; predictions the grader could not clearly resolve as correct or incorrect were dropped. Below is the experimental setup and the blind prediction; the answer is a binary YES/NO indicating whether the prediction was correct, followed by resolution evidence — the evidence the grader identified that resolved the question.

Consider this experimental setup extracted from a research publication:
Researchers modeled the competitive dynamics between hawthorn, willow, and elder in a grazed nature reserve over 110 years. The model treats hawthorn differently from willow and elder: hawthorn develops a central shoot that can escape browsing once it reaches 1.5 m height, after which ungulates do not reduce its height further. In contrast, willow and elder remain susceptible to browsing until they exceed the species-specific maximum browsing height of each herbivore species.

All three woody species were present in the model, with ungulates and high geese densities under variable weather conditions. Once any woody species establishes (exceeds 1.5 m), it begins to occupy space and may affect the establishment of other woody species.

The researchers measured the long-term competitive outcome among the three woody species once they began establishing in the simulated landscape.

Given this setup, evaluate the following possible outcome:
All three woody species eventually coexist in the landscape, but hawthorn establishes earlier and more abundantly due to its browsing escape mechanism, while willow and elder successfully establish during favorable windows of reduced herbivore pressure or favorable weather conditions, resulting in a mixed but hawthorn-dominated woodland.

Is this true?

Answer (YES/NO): NO